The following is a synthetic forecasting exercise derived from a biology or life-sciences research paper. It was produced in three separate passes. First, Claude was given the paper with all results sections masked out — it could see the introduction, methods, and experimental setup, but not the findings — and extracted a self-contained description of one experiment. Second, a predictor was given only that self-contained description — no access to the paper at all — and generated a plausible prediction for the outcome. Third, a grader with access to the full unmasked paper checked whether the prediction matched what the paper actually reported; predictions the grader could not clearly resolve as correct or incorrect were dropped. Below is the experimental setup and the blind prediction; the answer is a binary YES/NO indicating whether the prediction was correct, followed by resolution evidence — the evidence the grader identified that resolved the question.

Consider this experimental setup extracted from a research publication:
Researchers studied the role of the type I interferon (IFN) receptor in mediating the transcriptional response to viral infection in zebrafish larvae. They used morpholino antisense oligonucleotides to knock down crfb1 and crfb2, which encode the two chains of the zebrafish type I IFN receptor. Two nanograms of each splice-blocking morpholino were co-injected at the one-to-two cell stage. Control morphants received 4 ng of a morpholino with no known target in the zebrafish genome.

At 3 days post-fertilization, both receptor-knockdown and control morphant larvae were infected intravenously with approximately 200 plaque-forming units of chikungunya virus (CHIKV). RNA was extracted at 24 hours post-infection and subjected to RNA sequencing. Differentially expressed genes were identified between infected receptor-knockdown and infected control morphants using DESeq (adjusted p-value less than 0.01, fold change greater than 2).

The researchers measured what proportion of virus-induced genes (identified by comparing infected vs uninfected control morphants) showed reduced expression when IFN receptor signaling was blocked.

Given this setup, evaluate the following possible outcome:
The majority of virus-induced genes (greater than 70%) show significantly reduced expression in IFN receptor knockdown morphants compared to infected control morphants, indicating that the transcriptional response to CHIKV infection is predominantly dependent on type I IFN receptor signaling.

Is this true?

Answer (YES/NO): NO